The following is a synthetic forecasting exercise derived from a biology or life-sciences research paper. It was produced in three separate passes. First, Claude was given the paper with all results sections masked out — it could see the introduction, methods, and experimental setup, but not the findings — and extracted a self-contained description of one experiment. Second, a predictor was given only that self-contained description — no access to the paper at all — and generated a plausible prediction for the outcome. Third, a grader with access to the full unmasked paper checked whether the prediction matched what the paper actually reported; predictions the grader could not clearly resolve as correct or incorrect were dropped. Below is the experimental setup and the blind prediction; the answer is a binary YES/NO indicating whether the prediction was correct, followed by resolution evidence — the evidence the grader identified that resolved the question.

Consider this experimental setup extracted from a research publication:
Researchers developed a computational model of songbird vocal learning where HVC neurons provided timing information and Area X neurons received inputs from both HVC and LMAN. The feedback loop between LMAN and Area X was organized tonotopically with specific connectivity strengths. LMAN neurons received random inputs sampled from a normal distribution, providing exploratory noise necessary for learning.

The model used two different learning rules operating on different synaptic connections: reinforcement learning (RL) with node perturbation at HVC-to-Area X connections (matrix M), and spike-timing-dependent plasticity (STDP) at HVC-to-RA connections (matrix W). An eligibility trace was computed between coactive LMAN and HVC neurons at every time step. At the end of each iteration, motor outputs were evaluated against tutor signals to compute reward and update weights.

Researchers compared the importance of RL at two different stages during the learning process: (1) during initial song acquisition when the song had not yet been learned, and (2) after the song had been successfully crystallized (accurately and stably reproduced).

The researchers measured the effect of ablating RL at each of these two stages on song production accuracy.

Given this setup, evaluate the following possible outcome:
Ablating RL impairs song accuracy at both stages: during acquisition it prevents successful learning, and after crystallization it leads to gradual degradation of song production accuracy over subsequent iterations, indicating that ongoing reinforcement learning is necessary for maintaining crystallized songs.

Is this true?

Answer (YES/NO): NO